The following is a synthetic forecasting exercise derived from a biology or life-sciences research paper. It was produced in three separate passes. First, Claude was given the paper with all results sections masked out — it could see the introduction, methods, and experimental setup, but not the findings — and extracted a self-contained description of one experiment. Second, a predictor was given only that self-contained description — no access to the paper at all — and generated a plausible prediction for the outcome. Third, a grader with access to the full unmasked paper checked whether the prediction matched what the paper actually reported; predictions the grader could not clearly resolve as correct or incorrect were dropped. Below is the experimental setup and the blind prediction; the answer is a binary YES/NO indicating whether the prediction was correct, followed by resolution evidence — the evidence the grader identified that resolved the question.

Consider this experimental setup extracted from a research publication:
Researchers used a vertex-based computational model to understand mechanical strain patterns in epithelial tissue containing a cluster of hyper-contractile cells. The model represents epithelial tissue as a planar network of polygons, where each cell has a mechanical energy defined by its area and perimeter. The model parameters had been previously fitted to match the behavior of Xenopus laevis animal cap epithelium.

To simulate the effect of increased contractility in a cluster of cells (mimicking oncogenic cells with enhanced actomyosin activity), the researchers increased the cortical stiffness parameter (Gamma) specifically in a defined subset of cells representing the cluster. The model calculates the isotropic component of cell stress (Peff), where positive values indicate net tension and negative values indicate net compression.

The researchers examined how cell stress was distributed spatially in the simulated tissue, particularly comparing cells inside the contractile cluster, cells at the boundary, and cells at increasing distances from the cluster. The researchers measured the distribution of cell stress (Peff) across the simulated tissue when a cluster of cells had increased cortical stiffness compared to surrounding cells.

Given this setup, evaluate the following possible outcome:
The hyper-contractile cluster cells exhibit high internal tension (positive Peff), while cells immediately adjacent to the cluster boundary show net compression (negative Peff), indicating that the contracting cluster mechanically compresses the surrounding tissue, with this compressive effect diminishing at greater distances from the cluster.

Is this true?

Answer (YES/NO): NO